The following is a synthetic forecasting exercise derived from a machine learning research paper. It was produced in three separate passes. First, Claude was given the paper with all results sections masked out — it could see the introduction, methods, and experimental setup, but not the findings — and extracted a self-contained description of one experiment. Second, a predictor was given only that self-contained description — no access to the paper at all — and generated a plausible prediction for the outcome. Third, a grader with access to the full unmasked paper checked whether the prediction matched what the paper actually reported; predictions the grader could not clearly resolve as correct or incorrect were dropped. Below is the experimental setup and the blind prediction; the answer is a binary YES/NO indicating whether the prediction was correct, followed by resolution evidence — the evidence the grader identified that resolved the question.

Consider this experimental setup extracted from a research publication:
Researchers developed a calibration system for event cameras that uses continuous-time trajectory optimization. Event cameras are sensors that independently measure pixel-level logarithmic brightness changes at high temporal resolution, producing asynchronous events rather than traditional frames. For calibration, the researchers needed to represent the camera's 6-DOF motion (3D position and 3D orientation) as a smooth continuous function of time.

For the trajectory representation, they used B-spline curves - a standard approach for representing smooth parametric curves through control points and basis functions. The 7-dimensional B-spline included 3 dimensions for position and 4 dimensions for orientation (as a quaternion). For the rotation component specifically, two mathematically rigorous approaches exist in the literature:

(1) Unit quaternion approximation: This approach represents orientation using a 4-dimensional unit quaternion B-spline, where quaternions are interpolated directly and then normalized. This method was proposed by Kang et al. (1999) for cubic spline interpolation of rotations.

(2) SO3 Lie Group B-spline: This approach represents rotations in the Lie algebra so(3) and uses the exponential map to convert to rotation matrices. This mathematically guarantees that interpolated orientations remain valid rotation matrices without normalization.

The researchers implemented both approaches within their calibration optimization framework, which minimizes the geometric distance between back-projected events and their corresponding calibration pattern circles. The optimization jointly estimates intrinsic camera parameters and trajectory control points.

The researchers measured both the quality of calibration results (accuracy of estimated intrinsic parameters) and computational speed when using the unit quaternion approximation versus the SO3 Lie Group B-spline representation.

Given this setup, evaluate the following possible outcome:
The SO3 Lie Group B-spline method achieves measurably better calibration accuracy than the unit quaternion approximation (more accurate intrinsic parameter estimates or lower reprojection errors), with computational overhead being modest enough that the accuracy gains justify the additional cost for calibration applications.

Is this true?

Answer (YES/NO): NO